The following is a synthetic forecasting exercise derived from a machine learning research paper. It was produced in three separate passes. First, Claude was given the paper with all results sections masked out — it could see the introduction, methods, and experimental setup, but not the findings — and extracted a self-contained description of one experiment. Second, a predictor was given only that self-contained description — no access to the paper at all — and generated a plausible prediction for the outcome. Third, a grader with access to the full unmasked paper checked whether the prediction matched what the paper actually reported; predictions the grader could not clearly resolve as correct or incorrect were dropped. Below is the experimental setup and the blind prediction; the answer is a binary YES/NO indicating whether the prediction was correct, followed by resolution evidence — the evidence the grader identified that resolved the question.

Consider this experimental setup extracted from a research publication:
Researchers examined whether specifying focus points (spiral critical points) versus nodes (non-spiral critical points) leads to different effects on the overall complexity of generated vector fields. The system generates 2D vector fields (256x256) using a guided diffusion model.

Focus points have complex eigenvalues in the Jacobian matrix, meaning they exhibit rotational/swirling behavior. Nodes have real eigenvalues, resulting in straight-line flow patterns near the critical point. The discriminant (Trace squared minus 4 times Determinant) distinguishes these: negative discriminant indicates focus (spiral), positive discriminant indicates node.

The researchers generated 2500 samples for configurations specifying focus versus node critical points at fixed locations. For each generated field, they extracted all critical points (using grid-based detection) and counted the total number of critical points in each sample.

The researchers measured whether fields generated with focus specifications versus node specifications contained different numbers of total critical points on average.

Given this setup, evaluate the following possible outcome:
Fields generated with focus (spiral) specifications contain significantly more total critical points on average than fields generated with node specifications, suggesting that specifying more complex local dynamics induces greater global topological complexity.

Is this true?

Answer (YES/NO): YES